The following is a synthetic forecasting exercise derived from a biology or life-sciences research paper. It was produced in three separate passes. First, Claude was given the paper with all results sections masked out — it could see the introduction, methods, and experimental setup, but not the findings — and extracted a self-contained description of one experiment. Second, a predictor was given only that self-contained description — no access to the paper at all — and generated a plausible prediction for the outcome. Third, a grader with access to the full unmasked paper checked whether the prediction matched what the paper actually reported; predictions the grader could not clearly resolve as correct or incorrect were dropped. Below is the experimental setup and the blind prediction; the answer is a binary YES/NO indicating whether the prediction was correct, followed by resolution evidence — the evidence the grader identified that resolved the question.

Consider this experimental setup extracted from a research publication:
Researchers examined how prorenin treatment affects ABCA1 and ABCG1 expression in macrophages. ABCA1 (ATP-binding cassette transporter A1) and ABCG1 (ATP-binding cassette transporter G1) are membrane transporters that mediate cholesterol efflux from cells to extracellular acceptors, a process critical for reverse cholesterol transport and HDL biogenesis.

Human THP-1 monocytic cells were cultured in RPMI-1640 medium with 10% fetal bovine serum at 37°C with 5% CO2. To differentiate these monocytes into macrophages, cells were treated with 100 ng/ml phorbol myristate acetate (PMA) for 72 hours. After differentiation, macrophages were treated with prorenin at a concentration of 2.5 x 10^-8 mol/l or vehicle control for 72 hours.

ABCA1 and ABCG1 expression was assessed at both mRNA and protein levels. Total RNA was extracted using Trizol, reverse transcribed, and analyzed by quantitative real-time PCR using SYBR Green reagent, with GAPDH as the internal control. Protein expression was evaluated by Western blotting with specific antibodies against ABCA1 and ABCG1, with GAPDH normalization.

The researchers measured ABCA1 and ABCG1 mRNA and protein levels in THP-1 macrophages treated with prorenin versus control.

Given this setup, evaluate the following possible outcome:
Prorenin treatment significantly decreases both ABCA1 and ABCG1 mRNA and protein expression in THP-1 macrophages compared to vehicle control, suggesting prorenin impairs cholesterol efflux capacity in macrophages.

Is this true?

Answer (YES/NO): YES